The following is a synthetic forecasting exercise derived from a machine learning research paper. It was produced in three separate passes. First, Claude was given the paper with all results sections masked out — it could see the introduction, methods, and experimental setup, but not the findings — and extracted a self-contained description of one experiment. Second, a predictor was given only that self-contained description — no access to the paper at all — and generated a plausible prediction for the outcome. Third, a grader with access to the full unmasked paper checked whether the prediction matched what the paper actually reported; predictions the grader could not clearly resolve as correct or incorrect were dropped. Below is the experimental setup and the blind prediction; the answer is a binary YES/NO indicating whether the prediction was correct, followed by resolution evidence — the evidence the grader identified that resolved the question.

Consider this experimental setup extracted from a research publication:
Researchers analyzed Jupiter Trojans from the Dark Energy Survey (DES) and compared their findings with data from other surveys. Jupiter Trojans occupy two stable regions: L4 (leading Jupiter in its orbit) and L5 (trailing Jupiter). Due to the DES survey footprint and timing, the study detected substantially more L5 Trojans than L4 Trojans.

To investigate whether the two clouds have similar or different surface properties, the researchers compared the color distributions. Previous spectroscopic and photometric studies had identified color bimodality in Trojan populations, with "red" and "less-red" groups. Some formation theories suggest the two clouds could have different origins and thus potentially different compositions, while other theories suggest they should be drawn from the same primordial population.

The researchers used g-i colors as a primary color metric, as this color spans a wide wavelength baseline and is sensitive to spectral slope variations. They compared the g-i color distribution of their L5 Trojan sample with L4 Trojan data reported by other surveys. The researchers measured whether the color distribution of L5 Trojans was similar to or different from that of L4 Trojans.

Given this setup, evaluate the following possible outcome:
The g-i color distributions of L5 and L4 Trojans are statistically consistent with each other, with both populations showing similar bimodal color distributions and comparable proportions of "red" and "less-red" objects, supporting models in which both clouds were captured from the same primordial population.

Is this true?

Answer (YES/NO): NO